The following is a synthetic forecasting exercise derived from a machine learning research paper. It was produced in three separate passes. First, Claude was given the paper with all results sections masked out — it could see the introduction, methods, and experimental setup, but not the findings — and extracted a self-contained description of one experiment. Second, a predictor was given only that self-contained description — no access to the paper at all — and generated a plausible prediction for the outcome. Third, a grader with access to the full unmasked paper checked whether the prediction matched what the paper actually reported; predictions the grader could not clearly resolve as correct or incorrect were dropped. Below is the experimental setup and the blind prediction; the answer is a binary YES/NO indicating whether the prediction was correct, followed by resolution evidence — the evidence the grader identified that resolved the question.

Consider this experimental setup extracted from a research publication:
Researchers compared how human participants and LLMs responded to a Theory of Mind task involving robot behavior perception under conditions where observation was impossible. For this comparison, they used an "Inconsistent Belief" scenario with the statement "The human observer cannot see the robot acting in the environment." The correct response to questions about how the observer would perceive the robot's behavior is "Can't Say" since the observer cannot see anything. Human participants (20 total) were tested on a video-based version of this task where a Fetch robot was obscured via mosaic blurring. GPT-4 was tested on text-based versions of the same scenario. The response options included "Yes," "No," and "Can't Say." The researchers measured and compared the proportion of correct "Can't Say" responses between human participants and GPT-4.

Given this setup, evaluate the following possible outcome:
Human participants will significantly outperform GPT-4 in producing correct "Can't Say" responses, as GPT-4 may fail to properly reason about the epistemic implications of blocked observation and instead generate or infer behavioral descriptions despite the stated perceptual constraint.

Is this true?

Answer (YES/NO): YES